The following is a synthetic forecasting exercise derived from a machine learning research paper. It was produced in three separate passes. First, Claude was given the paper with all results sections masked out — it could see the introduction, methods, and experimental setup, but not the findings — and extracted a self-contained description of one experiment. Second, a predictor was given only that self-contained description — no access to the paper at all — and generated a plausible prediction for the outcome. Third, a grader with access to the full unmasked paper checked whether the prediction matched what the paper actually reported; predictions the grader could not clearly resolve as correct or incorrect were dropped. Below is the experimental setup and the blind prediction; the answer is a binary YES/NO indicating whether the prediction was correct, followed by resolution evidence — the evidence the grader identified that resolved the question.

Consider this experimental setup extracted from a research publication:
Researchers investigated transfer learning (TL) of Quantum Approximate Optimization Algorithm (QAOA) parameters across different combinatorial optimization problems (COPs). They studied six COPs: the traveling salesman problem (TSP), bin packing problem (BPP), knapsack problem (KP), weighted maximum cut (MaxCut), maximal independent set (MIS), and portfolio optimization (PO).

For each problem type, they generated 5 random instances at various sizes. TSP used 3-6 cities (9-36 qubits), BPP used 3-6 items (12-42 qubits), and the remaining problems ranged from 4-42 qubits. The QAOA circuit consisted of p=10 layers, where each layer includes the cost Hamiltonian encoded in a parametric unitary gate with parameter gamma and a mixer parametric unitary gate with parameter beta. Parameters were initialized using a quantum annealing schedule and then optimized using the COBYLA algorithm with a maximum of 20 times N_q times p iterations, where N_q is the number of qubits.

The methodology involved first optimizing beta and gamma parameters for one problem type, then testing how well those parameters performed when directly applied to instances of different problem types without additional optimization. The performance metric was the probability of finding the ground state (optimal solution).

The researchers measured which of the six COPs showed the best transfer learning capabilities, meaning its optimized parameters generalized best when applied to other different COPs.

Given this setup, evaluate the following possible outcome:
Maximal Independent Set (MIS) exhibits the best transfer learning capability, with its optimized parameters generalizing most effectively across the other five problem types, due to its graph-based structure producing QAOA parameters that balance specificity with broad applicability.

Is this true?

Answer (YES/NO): NO